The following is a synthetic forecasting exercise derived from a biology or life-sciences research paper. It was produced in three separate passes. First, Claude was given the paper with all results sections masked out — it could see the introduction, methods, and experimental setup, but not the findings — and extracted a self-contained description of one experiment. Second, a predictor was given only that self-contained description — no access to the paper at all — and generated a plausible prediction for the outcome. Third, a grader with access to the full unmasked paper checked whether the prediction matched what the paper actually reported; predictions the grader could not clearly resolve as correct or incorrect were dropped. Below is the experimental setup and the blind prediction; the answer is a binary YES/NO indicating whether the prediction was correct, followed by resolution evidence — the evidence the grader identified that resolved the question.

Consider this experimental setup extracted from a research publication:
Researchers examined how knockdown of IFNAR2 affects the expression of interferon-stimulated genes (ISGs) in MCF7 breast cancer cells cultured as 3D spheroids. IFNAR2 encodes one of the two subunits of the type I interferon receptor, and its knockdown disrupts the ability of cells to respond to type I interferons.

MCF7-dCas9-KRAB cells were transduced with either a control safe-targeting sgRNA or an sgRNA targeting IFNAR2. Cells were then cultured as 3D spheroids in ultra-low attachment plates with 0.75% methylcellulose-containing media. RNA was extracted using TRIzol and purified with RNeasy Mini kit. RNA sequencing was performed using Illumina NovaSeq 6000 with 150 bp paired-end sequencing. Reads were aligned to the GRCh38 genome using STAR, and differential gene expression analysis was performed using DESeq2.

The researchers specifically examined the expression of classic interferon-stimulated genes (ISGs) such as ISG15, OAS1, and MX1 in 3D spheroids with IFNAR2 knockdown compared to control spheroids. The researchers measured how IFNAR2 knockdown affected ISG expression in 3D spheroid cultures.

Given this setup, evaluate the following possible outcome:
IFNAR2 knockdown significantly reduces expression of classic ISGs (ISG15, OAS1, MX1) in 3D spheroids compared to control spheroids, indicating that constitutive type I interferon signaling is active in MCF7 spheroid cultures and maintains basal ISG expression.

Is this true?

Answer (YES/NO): YES